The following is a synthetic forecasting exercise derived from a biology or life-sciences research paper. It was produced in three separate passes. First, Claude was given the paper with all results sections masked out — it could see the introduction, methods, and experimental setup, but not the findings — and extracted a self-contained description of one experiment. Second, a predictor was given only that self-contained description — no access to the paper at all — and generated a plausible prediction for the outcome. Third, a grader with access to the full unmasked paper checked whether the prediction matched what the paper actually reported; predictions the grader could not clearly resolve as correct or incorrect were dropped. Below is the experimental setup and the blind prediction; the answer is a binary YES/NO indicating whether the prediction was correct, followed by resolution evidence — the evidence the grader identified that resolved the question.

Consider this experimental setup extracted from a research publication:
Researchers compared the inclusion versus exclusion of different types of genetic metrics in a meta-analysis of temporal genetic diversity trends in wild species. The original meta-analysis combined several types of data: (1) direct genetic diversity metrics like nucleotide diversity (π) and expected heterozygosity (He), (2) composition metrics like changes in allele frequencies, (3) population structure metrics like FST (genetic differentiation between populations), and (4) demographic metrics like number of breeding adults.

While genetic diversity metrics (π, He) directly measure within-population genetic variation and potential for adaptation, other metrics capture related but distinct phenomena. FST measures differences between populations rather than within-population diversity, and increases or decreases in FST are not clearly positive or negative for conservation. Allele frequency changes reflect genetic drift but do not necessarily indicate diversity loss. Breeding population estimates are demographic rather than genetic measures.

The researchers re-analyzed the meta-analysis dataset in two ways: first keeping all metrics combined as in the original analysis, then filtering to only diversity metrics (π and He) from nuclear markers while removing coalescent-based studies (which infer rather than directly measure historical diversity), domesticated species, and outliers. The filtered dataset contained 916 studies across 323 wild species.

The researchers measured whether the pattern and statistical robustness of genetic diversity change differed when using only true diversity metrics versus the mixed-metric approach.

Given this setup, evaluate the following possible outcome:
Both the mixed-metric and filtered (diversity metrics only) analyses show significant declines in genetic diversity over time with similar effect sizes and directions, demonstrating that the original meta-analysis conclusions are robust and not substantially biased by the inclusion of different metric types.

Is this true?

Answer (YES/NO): NO